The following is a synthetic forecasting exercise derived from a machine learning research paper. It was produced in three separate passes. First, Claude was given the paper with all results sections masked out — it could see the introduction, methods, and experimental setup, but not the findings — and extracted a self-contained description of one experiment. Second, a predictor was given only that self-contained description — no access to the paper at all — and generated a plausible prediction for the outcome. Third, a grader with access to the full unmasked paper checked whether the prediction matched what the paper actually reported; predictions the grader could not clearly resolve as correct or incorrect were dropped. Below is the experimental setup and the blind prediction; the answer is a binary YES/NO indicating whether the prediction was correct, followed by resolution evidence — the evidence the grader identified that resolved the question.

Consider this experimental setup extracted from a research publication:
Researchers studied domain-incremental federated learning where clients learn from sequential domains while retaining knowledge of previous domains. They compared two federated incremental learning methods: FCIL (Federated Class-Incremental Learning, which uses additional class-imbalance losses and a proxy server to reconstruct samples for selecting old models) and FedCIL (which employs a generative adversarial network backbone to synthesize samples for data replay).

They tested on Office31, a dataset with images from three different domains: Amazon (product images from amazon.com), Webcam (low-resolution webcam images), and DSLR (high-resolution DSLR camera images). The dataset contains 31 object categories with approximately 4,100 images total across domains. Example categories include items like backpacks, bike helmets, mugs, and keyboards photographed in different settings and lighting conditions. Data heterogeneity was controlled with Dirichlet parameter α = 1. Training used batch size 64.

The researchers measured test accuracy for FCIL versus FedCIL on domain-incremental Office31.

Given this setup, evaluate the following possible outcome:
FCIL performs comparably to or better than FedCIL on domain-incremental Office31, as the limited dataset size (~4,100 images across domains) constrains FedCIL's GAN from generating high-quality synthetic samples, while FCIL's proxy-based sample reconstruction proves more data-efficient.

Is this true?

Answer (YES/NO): NO